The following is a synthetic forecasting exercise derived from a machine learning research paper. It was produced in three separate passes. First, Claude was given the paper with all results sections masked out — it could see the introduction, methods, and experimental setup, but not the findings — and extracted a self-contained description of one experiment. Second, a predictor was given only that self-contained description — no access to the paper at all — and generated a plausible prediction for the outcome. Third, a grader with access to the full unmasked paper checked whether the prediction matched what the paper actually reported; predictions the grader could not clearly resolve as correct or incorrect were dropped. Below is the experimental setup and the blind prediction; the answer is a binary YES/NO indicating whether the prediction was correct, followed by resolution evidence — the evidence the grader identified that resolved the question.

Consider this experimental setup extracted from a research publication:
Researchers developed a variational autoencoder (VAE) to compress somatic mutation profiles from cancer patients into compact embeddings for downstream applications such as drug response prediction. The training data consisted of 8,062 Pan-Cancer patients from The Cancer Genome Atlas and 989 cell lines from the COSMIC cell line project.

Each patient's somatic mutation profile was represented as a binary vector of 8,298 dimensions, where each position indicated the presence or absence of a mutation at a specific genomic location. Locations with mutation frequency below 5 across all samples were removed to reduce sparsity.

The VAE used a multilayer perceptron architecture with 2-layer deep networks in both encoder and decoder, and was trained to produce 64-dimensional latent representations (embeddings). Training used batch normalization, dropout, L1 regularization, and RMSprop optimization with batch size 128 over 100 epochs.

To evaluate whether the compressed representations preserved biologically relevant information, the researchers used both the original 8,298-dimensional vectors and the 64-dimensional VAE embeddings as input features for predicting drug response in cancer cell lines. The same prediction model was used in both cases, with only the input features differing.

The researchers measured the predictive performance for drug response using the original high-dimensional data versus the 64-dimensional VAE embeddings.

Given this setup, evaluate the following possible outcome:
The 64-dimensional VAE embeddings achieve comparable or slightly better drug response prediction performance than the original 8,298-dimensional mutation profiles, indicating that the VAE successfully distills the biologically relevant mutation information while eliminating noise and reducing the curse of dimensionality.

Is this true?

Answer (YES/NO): YES